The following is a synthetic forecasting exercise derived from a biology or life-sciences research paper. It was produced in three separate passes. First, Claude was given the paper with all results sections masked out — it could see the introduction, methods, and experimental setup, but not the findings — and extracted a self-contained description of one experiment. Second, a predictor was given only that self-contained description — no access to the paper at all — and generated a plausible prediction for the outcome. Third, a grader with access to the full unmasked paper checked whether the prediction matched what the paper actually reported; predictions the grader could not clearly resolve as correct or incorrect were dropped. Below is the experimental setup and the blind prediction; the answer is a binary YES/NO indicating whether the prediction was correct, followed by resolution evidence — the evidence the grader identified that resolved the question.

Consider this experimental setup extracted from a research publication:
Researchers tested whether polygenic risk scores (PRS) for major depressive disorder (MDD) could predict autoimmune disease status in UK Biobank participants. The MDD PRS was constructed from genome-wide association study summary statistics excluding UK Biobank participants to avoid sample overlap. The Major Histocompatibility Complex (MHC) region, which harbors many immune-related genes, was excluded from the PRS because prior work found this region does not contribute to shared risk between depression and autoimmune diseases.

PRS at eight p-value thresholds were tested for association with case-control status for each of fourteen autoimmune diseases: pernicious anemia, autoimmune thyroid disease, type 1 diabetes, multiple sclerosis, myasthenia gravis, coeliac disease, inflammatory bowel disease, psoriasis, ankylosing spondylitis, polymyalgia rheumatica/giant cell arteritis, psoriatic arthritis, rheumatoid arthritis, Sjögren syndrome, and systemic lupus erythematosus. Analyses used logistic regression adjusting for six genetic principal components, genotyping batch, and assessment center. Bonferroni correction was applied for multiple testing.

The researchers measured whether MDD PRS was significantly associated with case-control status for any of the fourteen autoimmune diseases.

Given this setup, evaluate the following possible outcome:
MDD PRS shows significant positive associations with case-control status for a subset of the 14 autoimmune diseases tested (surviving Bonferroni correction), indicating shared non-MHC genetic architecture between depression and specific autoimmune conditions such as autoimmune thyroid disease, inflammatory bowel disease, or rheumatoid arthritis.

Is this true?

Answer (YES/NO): NO